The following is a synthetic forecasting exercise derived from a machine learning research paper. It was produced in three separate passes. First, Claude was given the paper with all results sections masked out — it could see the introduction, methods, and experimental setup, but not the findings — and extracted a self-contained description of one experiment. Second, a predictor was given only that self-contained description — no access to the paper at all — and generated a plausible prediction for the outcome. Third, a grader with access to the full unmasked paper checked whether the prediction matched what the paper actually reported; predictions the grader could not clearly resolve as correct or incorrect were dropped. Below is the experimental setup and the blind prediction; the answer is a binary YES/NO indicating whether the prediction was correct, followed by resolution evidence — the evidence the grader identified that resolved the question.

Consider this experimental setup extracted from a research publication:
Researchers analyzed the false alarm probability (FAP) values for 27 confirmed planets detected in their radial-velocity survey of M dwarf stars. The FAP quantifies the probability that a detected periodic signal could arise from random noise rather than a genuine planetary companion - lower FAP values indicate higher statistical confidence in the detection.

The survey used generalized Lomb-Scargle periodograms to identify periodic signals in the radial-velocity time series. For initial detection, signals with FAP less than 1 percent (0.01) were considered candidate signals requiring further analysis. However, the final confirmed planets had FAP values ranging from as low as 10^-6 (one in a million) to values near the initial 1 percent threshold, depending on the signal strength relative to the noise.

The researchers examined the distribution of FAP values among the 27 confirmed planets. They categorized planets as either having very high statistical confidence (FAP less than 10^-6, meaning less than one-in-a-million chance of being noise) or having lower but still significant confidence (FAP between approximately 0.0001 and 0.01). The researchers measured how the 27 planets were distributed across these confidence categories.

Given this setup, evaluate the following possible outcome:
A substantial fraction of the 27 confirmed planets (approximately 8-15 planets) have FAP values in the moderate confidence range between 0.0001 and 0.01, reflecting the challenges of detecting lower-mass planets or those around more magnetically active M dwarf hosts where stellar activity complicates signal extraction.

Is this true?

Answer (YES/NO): NO